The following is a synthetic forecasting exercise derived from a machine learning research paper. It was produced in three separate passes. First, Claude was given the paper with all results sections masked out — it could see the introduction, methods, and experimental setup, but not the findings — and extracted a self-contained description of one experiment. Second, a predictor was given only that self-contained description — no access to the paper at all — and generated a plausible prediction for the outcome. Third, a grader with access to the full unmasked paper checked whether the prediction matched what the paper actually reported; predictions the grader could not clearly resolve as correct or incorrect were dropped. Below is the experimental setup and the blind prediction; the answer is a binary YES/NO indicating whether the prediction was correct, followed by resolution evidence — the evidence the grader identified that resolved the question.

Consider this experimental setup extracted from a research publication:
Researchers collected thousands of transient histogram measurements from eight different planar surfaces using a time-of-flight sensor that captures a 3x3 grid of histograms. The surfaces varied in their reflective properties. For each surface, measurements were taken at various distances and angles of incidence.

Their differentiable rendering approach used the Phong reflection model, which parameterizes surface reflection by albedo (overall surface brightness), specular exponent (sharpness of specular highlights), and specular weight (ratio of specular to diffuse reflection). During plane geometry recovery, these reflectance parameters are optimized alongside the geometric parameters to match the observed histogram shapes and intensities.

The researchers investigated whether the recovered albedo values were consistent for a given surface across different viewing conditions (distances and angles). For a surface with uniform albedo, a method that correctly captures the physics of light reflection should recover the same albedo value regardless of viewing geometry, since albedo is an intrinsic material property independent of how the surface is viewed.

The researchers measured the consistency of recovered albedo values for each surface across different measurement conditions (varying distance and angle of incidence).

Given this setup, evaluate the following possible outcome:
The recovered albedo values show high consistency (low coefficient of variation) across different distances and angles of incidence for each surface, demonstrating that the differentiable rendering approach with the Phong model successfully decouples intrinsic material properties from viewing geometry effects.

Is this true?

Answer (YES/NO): YES